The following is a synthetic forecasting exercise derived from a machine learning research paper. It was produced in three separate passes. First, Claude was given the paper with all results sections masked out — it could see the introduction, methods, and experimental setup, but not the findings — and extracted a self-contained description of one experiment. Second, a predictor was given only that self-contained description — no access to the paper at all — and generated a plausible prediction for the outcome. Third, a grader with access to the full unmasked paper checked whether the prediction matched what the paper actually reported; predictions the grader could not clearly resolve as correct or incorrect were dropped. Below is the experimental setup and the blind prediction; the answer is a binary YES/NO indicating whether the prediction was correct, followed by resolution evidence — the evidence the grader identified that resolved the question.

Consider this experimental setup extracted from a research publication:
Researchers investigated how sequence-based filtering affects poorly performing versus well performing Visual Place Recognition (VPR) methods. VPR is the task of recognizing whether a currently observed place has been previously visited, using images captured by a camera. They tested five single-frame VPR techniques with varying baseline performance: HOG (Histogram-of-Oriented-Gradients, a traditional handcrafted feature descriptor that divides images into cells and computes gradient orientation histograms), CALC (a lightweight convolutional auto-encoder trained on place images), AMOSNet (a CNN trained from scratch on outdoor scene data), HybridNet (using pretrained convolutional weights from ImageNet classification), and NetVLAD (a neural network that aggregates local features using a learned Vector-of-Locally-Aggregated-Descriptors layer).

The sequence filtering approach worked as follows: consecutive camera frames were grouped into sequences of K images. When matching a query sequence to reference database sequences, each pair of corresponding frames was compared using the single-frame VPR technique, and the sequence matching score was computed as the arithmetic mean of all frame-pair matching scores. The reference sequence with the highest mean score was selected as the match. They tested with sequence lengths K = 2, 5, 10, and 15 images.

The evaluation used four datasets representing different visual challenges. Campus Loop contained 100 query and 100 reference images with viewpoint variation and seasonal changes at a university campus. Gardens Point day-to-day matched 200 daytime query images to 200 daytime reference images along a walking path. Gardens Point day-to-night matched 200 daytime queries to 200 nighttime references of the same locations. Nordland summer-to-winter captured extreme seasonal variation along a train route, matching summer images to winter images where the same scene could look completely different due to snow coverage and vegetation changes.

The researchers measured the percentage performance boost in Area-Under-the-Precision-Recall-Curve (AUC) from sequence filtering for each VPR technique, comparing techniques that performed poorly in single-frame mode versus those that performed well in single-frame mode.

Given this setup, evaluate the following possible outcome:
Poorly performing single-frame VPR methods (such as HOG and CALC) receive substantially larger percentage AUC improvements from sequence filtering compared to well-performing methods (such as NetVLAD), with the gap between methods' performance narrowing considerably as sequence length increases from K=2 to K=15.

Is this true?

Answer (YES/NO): YES